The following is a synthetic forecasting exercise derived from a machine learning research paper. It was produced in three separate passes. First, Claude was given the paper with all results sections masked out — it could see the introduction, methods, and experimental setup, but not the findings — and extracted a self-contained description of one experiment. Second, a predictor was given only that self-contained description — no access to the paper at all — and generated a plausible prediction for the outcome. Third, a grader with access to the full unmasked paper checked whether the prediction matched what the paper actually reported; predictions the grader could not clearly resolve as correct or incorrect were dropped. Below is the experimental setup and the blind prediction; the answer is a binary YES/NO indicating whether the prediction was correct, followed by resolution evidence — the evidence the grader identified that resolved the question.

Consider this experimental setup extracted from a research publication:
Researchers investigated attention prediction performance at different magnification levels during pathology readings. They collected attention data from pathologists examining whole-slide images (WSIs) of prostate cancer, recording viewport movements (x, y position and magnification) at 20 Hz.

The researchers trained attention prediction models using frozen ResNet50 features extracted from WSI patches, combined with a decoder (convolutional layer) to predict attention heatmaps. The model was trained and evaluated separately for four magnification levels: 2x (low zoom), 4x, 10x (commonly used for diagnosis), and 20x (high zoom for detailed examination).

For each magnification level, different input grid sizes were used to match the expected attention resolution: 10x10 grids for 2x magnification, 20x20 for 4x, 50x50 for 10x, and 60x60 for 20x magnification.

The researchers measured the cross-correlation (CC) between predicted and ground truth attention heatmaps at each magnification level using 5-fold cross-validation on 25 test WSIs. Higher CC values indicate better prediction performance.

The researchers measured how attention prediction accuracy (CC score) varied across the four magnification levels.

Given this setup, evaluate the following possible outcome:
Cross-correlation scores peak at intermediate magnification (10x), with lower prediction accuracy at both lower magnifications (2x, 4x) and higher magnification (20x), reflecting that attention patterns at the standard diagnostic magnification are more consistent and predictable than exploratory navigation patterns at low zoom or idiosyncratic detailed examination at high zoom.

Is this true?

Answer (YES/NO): YES